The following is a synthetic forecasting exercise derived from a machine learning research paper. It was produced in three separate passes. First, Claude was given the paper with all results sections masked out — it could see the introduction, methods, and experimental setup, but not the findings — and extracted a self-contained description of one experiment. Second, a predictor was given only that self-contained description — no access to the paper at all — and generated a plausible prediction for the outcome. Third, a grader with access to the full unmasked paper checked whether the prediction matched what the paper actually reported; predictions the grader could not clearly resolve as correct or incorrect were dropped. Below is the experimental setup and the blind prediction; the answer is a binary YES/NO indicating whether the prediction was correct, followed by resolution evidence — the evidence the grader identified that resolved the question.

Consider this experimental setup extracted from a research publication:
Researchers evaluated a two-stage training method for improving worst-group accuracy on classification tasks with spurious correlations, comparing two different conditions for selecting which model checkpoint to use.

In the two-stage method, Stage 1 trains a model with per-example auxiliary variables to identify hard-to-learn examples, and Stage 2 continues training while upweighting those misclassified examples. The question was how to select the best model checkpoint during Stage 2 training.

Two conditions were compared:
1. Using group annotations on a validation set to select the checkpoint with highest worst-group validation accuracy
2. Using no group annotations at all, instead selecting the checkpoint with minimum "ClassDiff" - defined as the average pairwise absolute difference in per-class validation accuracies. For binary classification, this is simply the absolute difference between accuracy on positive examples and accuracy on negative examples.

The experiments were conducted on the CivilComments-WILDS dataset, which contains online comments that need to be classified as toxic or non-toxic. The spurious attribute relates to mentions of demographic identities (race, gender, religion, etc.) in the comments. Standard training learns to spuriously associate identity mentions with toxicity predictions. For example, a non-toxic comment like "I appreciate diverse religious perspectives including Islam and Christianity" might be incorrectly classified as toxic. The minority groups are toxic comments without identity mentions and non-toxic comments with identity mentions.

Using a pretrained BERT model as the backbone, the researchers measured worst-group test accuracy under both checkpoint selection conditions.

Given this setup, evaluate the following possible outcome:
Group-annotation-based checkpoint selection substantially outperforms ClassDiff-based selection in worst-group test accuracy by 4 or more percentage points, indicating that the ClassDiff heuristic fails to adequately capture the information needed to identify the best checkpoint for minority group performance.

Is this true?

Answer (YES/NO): NO